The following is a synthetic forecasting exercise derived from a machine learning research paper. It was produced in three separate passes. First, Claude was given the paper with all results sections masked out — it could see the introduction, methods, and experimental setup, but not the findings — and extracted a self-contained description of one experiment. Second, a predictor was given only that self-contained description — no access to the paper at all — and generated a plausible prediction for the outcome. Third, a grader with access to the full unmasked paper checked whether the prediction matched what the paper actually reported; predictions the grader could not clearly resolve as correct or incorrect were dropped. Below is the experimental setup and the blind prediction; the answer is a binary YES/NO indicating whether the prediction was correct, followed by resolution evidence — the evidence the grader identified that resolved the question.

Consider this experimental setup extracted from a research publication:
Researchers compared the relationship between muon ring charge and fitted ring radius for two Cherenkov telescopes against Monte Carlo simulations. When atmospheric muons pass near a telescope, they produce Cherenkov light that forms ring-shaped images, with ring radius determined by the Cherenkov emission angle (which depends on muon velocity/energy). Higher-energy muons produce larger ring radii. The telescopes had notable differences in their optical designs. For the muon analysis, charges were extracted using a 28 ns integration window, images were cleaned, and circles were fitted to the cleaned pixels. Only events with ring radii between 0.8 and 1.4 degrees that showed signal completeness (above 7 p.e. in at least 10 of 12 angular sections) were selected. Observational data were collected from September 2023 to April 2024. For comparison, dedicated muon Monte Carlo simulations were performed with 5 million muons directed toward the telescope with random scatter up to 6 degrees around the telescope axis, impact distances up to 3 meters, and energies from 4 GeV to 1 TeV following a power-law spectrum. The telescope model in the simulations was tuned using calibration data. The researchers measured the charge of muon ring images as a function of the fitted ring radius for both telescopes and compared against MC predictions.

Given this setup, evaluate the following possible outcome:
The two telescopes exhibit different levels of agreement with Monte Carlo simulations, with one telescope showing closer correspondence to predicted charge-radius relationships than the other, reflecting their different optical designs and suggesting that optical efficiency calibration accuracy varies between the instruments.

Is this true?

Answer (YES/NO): YES